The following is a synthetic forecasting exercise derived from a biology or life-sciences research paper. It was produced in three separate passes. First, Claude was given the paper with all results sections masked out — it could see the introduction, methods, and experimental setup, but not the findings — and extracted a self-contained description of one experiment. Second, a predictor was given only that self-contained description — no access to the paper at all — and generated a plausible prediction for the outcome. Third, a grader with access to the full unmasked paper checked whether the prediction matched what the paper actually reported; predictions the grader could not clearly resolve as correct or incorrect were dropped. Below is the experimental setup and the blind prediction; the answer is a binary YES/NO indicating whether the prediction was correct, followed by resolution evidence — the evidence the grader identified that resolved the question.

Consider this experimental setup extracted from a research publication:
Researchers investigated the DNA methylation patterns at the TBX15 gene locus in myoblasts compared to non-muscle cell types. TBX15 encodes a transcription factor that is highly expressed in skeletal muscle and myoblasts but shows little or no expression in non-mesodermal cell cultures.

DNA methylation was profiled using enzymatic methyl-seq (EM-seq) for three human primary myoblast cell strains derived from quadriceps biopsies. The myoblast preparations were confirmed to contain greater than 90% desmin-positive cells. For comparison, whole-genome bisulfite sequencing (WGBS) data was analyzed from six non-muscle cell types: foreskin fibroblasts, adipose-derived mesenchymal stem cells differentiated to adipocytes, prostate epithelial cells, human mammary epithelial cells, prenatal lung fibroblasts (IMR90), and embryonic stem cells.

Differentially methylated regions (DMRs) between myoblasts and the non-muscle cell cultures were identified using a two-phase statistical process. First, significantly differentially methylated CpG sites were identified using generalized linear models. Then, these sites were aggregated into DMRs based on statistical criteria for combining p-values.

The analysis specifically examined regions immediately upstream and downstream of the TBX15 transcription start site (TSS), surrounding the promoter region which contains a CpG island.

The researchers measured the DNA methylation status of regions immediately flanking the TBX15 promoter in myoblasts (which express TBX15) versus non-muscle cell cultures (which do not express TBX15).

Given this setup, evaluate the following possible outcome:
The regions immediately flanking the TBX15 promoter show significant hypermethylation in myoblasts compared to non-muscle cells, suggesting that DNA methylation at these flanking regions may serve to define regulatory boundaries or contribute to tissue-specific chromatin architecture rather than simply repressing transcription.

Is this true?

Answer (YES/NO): YES